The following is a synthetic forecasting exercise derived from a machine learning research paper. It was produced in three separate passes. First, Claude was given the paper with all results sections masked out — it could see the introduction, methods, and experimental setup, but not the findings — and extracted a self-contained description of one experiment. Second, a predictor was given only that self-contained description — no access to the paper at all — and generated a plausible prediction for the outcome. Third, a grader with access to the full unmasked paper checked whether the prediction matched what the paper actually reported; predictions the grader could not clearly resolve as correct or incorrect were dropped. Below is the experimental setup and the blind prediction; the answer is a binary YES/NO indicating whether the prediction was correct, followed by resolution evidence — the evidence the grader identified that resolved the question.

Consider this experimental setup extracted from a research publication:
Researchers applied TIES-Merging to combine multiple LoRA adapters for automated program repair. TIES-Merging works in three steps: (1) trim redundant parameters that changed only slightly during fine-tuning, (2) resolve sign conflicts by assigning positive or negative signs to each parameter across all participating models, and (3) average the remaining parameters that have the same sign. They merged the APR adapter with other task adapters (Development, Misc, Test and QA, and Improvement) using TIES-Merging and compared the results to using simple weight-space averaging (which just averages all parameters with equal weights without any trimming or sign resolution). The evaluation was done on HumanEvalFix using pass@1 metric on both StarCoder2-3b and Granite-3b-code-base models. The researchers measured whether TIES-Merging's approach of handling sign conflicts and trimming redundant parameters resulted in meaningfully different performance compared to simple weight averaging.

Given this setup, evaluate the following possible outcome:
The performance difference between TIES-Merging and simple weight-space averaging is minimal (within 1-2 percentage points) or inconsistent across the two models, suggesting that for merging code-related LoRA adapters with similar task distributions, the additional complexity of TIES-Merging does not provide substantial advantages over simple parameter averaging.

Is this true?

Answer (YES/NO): YES